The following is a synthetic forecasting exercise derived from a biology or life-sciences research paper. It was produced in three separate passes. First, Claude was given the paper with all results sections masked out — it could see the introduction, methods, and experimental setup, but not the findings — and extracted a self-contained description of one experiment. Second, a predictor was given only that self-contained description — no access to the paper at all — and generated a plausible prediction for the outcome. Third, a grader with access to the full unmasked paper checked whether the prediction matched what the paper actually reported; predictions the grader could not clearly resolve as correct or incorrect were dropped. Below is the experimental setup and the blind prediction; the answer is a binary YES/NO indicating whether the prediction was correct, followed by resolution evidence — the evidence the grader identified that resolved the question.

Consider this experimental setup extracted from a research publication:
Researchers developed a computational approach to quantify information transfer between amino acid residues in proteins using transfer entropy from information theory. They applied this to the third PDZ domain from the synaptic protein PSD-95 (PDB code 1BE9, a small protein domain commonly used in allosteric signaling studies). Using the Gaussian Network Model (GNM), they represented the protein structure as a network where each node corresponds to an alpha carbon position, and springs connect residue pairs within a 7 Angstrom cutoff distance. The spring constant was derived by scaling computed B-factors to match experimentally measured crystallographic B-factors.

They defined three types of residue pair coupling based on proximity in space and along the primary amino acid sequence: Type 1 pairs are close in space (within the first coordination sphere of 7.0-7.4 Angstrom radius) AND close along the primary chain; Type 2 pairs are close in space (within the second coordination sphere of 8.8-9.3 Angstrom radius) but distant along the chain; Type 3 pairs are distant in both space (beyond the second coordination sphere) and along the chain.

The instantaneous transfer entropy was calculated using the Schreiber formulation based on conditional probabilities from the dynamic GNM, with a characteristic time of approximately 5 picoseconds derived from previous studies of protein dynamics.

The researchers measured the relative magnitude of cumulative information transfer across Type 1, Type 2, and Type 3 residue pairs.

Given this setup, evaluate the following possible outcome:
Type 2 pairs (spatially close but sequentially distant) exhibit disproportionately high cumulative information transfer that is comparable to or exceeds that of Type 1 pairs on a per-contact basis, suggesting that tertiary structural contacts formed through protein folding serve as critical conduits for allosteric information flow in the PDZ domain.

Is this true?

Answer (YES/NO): NO